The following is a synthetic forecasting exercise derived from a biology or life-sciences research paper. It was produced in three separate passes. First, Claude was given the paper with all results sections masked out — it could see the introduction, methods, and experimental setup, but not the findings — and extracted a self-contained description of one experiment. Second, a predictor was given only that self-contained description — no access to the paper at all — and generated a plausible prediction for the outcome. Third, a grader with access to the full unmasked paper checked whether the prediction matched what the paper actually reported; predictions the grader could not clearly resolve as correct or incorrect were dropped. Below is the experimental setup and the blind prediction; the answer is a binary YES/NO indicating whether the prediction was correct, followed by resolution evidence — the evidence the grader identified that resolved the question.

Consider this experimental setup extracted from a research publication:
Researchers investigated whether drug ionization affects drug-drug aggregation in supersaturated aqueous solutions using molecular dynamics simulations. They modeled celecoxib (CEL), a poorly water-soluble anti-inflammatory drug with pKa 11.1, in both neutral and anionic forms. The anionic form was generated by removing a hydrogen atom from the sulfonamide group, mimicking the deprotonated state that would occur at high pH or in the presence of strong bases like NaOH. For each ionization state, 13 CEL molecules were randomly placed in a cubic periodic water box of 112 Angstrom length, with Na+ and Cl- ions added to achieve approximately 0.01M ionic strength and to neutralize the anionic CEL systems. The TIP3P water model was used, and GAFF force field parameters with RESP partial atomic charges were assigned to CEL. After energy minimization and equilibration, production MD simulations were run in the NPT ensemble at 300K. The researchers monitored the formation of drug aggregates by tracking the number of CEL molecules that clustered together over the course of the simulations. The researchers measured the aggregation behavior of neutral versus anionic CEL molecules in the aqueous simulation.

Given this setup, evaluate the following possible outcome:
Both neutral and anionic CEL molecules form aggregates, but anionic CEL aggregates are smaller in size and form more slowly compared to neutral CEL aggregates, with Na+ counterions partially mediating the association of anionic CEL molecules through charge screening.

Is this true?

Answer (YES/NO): NO